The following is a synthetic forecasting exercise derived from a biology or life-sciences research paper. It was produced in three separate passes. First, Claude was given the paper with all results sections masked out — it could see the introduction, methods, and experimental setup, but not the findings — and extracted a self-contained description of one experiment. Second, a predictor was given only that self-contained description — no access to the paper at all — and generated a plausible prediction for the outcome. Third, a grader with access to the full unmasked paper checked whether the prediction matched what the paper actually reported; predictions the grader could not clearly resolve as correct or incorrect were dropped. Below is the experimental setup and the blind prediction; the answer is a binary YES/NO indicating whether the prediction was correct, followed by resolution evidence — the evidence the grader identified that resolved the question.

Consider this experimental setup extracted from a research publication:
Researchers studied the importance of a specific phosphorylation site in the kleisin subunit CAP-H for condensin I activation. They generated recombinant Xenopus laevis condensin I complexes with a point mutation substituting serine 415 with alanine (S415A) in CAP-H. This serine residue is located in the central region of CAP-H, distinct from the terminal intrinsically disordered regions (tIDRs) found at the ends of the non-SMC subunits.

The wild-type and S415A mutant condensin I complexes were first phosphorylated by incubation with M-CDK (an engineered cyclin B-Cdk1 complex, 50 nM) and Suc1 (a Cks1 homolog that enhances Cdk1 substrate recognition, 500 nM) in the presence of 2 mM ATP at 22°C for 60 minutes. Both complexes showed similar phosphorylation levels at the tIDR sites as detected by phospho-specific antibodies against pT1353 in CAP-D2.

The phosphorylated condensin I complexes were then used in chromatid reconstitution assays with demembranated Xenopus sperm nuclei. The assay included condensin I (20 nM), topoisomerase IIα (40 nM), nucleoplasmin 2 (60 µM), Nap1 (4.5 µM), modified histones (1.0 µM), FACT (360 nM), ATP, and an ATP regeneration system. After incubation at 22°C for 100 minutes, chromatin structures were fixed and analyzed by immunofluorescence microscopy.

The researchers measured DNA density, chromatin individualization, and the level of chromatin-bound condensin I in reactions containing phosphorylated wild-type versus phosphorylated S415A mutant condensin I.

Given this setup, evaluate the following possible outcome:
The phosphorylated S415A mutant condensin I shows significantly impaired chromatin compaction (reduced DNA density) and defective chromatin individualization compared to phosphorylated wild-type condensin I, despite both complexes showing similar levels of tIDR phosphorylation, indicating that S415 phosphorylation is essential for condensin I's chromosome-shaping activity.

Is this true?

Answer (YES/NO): YES